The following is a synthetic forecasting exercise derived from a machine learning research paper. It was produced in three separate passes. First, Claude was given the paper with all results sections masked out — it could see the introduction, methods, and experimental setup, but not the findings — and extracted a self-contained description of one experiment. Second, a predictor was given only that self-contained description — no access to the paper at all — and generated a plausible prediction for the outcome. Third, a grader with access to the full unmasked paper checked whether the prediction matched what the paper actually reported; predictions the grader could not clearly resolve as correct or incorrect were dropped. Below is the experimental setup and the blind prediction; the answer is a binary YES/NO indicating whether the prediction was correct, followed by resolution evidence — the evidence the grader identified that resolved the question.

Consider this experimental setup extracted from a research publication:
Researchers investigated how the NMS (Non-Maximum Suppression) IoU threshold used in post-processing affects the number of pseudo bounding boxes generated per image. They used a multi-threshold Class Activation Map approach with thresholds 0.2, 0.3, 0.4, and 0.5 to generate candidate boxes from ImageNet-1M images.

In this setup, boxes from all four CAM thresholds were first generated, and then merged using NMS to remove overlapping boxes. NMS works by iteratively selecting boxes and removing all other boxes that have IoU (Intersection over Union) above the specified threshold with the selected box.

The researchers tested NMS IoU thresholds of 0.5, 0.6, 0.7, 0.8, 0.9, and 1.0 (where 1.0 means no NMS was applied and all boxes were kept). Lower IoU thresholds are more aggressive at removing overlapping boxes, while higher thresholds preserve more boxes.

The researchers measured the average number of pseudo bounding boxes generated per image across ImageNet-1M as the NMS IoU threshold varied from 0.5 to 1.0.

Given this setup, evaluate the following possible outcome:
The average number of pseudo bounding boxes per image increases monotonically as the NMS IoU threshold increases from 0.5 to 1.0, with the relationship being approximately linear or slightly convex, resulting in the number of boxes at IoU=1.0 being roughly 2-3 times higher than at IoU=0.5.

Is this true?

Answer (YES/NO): NO